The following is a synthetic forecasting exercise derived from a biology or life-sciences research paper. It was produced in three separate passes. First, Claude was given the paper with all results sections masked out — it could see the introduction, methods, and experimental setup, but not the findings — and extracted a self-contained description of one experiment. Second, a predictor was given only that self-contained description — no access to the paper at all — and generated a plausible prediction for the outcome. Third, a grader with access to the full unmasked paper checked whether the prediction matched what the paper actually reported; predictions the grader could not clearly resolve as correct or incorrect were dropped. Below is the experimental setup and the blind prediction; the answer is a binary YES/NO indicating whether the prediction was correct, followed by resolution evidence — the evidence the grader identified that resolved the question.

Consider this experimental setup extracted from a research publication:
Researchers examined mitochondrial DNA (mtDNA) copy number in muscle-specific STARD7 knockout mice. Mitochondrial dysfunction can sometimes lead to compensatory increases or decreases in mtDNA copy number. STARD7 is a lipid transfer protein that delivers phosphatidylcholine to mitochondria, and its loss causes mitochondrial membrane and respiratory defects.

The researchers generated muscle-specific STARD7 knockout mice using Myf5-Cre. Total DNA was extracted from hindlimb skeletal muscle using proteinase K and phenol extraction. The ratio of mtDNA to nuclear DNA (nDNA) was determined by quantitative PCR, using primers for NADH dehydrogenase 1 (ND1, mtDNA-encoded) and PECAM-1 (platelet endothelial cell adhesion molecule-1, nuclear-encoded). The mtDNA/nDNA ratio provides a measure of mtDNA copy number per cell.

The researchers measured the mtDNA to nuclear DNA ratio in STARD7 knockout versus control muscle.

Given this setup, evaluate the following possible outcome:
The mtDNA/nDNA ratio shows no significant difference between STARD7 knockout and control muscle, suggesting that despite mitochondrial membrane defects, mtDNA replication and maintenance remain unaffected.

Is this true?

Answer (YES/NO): YES